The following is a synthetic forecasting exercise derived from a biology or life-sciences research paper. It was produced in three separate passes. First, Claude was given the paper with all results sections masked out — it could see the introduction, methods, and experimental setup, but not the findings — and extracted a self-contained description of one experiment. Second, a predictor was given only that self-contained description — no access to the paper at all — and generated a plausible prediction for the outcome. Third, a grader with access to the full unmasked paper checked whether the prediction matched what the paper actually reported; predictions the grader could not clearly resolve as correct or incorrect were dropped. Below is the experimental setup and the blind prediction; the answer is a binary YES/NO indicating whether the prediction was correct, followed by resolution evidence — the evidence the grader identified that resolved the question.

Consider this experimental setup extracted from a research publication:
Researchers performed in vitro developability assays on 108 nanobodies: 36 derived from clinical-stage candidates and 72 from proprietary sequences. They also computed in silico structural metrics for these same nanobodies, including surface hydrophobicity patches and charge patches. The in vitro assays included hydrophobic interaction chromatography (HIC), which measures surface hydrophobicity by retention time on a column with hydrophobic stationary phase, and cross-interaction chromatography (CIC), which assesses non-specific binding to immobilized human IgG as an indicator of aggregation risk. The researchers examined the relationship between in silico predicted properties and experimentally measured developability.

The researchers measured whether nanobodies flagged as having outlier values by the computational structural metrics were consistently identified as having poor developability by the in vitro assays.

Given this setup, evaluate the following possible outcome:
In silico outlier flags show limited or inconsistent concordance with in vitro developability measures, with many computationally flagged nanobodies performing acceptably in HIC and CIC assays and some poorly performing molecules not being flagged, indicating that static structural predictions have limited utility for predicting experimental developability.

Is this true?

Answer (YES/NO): YES